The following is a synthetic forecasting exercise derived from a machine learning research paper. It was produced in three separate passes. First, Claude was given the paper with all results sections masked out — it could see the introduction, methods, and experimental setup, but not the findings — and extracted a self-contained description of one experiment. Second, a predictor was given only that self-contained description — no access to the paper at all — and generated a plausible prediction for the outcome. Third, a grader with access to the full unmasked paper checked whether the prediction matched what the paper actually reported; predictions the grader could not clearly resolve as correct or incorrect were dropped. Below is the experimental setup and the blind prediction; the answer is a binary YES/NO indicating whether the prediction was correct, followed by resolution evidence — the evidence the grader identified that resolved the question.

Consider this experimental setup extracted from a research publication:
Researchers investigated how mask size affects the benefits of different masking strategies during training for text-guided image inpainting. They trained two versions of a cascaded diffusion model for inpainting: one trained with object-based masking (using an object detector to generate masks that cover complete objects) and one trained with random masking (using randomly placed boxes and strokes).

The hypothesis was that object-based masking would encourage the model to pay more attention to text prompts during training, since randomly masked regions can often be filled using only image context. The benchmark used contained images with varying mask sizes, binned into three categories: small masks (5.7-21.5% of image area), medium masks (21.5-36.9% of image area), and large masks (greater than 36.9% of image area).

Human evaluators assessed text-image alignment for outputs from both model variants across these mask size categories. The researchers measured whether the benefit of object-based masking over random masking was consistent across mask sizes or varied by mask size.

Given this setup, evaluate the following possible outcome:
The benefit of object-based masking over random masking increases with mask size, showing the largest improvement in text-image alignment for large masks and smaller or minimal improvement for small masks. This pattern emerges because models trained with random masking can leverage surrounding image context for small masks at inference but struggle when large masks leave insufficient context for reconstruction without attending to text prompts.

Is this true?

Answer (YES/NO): NO